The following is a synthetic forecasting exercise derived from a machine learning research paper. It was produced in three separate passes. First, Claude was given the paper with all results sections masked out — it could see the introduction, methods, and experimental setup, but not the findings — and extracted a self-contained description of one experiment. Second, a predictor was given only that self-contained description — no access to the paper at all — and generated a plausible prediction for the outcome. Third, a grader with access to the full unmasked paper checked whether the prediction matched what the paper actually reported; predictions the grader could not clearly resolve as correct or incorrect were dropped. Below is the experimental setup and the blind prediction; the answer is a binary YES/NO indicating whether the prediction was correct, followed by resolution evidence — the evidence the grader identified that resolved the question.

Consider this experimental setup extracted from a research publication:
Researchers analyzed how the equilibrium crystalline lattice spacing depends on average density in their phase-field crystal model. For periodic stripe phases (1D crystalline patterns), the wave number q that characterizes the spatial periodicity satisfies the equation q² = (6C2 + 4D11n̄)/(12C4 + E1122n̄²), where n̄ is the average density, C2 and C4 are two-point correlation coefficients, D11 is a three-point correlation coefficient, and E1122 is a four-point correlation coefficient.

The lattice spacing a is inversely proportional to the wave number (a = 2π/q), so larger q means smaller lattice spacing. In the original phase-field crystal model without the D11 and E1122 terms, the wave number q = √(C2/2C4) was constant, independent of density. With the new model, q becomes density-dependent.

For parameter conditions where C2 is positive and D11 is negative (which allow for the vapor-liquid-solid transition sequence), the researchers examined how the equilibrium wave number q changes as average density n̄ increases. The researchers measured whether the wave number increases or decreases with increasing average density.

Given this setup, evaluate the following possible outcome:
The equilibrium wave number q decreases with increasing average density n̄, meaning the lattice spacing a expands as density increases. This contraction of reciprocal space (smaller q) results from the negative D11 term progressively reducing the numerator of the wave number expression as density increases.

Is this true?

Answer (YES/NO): NO